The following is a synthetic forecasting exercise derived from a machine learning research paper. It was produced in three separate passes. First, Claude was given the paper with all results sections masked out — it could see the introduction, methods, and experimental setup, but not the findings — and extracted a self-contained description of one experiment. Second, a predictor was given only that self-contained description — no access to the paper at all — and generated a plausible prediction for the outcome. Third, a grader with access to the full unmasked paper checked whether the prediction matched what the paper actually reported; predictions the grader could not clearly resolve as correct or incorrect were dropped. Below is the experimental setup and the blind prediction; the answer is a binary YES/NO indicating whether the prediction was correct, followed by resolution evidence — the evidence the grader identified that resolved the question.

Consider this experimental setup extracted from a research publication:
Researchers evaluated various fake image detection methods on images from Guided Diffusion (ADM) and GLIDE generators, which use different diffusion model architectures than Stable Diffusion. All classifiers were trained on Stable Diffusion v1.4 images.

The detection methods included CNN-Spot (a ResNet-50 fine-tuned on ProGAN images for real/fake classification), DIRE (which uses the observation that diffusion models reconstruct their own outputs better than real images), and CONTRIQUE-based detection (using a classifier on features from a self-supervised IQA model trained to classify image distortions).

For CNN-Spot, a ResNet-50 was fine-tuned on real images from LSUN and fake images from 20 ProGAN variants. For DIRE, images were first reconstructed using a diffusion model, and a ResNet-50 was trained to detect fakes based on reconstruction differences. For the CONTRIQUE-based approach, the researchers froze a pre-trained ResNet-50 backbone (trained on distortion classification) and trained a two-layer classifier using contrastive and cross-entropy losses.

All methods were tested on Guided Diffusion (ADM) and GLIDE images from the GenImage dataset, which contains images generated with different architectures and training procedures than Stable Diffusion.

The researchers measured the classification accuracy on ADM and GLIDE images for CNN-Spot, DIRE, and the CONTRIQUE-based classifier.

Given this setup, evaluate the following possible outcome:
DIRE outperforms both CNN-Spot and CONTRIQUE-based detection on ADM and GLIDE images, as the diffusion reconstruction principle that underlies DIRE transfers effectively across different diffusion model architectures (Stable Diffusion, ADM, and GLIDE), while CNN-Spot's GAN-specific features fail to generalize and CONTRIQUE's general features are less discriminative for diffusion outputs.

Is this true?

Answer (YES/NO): NO